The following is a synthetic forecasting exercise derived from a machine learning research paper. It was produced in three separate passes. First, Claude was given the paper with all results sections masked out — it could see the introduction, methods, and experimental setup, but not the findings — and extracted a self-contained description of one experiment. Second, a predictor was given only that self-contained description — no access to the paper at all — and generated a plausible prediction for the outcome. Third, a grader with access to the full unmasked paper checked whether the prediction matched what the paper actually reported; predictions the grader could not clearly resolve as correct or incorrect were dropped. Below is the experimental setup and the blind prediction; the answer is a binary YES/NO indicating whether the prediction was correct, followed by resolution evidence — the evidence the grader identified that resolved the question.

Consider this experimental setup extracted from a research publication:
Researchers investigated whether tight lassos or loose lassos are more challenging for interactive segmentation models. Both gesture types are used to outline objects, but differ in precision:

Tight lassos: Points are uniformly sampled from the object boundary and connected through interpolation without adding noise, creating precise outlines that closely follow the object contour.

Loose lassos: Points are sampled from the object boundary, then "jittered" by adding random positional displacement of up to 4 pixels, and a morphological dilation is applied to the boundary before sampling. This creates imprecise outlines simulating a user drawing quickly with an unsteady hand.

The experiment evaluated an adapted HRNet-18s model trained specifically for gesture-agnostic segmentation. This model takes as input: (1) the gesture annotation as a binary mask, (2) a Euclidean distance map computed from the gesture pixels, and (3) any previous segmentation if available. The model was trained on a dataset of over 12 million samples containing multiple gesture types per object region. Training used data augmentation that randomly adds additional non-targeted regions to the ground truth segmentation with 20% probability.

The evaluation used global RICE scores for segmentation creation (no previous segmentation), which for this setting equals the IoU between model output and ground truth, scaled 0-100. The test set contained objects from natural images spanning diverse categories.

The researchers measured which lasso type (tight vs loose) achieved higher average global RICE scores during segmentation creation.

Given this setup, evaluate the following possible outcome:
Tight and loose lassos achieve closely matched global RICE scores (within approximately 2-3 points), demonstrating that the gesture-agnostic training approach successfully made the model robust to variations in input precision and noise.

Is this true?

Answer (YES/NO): NO